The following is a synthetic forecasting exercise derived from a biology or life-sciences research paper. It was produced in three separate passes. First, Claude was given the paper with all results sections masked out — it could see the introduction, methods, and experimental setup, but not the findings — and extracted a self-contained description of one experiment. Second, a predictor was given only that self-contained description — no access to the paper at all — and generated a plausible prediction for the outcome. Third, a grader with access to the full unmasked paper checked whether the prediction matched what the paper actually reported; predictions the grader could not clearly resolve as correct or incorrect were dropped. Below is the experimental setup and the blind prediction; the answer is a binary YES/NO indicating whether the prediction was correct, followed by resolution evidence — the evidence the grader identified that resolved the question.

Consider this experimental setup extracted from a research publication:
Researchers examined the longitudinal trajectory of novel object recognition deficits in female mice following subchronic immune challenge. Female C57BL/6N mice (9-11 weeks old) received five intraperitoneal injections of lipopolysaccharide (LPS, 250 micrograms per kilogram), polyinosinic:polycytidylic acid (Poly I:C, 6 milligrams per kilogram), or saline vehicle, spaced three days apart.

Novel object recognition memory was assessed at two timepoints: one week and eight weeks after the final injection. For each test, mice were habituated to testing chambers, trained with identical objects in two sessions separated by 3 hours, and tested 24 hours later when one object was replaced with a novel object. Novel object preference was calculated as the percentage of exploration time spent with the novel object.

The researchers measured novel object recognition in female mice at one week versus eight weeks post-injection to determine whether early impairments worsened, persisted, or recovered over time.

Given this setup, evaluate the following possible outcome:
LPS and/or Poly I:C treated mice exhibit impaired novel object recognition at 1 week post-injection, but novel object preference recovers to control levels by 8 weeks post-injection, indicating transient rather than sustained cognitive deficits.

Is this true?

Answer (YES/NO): NO